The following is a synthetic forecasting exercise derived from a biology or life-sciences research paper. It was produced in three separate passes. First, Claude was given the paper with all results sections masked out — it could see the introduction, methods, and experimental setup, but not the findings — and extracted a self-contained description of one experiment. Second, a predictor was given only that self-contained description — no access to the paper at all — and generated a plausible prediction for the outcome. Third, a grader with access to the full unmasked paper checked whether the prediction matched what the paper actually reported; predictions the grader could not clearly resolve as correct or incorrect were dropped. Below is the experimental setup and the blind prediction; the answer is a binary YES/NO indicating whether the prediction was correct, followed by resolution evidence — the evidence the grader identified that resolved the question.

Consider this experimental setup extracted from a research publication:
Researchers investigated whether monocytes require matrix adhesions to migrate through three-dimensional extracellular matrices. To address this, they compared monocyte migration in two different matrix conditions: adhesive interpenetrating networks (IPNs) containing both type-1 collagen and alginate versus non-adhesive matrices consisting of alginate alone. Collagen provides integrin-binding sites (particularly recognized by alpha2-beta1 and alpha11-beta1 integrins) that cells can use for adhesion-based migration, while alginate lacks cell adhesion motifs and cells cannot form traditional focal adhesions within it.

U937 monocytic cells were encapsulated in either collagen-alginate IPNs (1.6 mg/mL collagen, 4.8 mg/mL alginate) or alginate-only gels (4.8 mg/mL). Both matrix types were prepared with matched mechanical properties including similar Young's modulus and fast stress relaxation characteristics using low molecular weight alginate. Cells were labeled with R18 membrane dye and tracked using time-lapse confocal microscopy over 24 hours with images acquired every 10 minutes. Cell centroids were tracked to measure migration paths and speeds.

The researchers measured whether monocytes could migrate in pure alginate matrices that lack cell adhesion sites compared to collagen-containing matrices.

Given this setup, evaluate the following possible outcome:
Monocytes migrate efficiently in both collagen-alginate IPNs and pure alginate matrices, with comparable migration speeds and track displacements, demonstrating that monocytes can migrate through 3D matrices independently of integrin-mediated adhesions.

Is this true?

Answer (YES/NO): YES